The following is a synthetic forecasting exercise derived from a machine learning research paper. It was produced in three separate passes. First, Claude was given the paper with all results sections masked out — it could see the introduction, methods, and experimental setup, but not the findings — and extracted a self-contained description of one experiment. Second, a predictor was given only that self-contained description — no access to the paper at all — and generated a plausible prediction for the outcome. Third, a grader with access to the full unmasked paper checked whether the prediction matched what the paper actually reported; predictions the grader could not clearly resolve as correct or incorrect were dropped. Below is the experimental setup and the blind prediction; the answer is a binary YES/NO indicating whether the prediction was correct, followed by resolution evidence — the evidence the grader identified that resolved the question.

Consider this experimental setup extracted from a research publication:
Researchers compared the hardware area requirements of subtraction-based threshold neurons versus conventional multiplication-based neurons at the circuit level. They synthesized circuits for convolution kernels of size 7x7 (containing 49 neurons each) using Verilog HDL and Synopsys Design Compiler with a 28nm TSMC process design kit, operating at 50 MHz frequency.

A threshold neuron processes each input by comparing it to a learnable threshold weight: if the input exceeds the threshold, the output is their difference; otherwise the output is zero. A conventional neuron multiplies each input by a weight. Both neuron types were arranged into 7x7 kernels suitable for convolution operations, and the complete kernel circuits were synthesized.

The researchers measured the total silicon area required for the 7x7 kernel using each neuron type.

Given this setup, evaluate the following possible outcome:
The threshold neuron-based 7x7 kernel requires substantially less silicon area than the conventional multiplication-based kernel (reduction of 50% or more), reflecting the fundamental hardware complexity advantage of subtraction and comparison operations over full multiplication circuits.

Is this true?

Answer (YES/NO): YES